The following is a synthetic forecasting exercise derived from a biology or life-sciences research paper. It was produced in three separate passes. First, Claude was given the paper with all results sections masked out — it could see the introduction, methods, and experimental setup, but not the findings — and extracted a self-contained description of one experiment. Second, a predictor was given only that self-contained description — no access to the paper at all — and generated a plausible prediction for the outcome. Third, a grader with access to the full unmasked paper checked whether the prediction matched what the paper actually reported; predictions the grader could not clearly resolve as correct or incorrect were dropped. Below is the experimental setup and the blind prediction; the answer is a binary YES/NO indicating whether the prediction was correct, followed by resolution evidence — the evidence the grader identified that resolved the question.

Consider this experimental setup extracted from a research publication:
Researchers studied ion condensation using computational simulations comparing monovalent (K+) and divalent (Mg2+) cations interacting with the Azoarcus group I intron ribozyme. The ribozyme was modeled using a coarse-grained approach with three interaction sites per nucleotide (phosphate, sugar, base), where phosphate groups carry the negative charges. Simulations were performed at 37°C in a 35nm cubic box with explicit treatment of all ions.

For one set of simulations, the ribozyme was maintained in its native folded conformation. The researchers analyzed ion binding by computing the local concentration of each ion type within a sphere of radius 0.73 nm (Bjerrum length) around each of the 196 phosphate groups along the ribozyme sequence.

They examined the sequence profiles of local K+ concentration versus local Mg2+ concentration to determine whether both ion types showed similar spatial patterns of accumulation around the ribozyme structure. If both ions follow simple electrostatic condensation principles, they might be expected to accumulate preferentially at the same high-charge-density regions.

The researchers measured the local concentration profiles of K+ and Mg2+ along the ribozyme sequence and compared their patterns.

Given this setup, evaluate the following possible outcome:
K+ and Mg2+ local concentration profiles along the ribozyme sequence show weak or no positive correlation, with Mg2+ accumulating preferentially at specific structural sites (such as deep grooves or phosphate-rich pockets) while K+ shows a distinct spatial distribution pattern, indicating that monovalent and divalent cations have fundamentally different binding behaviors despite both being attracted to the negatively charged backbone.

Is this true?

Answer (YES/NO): YES